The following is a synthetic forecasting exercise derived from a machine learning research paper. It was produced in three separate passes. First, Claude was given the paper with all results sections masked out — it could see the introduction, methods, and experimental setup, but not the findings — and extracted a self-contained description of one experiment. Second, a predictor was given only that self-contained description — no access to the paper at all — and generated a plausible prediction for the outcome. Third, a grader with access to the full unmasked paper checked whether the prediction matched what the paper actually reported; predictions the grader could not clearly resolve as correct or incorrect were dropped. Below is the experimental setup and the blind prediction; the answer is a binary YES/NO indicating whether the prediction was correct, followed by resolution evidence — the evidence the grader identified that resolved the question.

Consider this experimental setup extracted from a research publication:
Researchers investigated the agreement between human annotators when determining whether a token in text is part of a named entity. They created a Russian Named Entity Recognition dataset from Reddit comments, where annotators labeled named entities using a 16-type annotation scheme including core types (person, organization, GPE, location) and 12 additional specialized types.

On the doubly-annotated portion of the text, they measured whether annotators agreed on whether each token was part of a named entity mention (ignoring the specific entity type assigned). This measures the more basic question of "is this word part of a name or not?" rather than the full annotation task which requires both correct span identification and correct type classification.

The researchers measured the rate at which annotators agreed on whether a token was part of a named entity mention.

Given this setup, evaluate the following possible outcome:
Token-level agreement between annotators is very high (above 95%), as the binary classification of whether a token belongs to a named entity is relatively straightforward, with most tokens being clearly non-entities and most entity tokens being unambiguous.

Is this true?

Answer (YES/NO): NO